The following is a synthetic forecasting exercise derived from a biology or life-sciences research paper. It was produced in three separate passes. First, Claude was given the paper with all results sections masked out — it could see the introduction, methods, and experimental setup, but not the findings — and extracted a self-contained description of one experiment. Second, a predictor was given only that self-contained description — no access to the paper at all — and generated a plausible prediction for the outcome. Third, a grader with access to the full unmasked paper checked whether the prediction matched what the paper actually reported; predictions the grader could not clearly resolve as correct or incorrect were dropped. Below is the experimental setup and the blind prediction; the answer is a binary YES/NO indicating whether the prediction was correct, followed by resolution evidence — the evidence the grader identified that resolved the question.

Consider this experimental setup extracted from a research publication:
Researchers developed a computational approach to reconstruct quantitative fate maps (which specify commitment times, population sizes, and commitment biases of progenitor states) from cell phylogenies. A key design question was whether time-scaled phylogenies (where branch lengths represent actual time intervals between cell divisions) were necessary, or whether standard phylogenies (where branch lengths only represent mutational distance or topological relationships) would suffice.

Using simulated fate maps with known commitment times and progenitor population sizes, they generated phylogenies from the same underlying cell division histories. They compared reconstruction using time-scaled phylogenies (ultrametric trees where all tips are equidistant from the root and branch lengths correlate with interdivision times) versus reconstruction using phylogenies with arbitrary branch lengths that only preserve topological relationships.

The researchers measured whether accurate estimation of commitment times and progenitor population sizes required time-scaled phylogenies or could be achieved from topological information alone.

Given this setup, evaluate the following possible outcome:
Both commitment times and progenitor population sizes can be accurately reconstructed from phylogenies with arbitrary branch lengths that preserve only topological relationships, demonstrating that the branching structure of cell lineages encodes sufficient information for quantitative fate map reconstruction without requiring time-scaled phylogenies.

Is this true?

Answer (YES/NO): NO